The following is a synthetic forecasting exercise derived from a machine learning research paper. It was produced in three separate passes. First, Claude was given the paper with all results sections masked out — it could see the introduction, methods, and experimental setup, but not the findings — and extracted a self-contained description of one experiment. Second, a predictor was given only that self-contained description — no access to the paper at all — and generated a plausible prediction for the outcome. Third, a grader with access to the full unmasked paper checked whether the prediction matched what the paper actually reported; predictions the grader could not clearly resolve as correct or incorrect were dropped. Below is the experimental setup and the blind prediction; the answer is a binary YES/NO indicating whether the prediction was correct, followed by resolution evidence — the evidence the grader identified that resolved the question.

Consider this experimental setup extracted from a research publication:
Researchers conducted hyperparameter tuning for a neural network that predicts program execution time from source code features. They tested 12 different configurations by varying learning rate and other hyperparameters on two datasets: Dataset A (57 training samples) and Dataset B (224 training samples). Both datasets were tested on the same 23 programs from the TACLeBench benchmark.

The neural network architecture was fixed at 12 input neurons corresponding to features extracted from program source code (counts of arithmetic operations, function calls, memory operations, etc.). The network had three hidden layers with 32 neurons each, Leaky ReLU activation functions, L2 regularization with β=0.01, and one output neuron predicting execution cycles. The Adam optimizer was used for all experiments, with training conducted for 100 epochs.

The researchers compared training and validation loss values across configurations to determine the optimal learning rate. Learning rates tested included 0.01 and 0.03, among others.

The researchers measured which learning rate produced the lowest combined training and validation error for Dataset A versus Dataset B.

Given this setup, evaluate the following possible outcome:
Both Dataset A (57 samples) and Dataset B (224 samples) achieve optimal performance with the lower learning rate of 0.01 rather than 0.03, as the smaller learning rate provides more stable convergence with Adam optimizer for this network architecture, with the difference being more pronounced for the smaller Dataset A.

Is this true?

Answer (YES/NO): NO